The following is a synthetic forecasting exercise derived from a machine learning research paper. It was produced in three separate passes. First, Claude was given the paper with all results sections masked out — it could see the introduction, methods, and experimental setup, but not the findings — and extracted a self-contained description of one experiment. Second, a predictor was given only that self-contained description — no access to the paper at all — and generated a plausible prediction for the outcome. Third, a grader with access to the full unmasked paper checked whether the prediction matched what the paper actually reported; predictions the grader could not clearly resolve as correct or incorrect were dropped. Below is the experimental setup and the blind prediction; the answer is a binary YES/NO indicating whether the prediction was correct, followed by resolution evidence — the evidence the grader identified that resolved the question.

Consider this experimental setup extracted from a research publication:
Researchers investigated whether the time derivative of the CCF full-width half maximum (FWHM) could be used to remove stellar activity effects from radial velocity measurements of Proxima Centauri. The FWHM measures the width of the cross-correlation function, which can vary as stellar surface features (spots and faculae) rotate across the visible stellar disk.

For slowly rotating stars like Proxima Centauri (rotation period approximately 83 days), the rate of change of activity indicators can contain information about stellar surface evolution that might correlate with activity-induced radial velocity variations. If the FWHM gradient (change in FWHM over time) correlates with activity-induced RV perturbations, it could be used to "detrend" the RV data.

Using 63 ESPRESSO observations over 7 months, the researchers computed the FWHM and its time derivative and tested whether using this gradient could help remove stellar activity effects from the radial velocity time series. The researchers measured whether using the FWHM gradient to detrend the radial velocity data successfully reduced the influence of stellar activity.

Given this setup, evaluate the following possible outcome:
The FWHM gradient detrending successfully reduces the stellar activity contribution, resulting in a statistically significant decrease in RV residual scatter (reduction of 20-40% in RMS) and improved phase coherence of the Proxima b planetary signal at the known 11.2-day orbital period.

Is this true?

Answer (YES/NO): NO